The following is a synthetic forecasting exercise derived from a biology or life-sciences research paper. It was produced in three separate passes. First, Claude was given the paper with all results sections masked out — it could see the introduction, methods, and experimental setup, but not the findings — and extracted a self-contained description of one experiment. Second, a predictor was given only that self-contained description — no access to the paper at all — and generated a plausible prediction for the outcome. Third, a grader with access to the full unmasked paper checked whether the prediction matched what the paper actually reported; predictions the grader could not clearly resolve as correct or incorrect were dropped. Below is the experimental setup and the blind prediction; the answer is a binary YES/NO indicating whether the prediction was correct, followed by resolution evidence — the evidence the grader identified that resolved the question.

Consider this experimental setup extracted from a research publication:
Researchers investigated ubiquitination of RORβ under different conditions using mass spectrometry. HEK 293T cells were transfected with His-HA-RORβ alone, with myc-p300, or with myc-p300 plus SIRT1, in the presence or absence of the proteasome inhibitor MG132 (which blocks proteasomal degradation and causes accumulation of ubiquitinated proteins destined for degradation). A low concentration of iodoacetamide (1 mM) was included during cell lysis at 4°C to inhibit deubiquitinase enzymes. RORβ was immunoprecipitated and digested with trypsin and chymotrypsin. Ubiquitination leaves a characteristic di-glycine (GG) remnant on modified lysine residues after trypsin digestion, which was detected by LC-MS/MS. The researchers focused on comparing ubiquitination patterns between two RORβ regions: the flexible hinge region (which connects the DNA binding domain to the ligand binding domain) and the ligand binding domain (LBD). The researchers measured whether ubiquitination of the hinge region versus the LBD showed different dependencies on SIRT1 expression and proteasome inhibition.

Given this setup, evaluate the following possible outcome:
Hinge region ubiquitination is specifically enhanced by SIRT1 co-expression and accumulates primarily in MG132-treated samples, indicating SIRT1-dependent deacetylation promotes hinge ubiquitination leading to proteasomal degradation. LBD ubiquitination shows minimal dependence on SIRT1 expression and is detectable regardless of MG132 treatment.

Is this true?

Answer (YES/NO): NO